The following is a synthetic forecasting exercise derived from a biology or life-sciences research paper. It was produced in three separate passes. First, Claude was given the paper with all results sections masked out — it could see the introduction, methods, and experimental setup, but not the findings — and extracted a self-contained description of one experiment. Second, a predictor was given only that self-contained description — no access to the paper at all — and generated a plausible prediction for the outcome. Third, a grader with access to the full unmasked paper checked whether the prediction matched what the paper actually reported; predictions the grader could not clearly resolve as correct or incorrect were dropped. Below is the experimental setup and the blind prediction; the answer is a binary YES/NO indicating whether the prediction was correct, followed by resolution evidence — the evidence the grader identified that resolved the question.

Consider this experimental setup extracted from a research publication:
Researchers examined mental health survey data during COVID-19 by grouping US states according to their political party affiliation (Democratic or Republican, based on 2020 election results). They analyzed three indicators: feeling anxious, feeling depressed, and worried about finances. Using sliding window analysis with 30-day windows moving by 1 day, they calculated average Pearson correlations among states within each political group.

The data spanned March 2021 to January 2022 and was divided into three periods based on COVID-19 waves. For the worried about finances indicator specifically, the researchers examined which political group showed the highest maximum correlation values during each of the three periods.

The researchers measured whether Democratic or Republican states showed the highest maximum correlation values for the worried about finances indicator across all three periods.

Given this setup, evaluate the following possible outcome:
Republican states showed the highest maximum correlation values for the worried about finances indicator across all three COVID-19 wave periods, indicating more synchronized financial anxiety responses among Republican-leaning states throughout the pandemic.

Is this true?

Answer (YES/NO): YES